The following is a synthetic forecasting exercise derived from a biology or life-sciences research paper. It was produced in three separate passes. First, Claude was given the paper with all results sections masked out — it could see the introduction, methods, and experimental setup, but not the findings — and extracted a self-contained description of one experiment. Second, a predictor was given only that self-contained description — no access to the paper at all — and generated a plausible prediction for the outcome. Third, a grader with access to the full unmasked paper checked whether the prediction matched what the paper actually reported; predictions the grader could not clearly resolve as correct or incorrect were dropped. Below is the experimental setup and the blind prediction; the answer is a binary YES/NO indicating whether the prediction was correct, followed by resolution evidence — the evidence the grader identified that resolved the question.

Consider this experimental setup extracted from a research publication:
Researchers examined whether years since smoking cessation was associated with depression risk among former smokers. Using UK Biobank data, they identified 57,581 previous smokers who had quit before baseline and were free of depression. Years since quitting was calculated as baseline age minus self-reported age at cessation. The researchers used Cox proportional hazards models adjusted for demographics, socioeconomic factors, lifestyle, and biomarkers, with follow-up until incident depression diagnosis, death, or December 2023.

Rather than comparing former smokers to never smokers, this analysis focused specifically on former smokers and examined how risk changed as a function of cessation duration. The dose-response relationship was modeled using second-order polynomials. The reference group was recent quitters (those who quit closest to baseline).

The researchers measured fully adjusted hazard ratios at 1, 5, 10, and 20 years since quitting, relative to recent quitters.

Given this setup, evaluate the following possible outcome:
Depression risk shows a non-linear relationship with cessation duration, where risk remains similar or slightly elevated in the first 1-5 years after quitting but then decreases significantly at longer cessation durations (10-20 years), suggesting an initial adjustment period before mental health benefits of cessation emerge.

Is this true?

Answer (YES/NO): NO